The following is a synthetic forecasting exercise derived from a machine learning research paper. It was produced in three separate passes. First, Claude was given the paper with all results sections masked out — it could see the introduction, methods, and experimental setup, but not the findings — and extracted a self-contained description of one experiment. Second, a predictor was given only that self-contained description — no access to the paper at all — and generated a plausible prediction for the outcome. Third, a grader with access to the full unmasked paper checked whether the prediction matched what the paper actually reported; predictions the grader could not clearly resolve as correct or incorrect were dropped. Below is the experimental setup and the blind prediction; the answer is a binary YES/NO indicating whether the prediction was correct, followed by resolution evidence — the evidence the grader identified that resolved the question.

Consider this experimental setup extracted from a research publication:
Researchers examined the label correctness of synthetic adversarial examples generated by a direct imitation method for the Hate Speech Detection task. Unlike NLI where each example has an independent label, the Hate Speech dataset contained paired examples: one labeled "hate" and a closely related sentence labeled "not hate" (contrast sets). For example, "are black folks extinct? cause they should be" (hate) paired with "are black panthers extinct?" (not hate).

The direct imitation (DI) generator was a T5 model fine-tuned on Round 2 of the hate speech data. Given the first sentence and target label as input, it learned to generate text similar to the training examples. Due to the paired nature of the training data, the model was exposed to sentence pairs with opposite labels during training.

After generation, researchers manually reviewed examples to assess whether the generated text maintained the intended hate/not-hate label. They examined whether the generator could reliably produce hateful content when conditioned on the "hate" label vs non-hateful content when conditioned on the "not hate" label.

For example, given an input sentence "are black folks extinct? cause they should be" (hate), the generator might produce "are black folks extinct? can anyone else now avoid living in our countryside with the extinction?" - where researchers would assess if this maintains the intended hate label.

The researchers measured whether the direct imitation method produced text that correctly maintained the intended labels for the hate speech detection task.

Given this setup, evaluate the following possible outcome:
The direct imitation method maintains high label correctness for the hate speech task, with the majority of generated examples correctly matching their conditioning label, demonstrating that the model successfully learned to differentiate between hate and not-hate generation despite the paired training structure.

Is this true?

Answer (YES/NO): NO